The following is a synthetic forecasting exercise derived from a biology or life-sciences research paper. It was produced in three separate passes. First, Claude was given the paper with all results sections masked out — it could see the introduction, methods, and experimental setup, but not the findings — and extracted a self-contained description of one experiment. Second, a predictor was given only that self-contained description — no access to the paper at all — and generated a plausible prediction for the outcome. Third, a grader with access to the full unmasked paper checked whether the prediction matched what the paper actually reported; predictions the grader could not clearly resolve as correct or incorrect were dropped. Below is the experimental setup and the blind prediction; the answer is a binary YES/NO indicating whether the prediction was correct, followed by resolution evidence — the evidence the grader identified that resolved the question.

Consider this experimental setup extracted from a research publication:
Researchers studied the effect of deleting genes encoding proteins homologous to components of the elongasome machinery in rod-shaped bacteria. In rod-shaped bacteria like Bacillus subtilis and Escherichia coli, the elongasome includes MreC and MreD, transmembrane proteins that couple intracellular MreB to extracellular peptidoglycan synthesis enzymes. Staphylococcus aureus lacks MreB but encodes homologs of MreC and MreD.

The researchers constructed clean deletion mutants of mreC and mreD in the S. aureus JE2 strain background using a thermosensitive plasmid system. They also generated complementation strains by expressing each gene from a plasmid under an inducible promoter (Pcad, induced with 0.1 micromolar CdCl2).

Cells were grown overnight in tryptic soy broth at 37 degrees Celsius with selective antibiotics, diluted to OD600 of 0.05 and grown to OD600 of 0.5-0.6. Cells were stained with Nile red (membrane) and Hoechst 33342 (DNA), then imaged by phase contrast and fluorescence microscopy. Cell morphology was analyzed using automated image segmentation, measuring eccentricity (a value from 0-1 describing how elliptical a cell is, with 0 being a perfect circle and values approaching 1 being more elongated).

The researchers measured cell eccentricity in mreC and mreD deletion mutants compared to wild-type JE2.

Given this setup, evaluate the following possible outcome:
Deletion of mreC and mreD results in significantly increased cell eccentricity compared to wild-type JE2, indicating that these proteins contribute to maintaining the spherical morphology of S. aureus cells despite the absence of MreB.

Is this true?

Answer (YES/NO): NO